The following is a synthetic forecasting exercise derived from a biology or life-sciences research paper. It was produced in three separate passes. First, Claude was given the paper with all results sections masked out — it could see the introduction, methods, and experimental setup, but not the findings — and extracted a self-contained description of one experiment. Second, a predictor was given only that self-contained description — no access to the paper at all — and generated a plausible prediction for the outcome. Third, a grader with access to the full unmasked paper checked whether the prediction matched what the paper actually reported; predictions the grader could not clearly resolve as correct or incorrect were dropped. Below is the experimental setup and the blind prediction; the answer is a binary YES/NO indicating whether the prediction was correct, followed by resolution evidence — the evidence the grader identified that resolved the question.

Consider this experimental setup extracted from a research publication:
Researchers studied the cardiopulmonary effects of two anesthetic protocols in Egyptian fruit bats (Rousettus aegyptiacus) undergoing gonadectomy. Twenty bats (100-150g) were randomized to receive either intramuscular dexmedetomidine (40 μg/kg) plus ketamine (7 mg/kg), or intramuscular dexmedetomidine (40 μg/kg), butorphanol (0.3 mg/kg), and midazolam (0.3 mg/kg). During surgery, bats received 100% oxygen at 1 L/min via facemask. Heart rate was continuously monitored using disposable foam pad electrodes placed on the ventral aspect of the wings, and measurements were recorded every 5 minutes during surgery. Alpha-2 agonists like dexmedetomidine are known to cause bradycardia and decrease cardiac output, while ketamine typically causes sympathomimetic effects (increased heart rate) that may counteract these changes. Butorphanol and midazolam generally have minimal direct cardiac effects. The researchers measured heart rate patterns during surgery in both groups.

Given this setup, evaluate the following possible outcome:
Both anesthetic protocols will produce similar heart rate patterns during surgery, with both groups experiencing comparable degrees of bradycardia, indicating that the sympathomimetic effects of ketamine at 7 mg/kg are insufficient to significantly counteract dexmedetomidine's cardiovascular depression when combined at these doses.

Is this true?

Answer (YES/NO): NO